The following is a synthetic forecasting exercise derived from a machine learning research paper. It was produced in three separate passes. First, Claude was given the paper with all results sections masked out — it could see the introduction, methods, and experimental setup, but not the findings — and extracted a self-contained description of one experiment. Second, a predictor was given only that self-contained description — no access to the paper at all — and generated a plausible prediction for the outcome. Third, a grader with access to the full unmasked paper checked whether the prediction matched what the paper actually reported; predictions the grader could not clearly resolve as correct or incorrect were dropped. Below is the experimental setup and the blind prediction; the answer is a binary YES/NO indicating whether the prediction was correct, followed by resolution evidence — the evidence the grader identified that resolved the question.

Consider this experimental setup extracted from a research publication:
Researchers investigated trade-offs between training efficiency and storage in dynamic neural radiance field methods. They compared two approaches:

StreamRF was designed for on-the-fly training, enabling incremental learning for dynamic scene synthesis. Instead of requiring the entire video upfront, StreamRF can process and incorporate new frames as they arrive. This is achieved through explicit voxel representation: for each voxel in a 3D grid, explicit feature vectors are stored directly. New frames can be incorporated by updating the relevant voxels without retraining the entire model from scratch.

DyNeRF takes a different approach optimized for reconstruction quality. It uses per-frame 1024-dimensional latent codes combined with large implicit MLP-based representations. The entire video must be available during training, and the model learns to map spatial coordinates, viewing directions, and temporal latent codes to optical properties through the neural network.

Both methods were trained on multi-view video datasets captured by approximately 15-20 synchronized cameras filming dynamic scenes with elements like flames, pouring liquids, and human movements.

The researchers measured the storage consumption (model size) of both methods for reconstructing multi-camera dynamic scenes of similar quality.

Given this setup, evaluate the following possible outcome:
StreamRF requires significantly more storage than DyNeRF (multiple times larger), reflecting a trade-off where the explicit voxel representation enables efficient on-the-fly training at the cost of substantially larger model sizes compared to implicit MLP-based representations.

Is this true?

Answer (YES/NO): YES